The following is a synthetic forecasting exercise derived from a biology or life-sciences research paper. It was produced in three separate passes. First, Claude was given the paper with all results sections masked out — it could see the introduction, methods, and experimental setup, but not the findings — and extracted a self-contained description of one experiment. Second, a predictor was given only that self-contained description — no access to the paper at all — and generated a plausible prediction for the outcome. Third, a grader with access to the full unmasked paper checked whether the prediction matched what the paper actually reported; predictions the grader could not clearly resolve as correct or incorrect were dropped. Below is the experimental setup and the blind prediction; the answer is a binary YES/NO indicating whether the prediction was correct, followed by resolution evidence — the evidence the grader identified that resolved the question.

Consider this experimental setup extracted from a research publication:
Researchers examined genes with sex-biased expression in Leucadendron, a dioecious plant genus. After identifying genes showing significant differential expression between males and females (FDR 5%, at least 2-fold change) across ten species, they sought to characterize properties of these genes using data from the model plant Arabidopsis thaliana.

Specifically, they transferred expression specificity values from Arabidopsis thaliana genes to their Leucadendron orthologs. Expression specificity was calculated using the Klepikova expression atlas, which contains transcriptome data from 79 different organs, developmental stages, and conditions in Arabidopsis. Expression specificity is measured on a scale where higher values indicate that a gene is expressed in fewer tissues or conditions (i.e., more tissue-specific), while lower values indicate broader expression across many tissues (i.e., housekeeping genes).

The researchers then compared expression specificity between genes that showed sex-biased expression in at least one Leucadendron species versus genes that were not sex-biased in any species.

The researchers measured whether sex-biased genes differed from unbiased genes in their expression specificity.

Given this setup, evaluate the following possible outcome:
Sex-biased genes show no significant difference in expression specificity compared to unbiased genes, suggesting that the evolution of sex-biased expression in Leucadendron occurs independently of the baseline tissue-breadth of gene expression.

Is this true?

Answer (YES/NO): NO